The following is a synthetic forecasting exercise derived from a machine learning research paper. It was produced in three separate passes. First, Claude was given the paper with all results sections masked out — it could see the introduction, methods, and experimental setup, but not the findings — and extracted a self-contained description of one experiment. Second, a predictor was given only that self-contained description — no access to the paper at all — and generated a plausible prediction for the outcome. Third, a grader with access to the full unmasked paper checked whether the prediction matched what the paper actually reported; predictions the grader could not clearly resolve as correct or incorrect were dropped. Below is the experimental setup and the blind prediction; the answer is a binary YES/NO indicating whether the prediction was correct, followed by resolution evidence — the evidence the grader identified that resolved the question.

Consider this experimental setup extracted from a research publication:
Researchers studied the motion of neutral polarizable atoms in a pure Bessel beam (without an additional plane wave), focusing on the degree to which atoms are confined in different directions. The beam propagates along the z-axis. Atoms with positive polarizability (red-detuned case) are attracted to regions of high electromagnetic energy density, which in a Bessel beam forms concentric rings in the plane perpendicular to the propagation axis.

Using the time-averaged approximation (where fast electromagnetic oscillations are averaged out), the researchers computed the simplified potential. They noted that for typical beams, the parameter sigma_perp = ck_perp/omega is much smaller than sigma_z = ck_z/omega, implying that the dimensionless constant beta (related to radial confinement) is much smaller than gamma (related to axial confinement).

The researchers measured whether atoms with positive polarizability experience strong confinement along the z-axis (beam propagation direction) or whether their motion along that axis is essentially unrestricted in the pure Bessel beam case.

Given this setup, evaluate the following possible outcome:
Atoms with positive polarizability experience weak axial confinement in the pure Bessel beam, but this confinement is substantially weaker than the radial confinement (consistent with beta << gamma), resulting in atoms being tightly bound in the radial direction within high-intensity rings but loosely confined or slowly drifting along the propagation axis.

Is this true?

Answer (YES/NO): NO